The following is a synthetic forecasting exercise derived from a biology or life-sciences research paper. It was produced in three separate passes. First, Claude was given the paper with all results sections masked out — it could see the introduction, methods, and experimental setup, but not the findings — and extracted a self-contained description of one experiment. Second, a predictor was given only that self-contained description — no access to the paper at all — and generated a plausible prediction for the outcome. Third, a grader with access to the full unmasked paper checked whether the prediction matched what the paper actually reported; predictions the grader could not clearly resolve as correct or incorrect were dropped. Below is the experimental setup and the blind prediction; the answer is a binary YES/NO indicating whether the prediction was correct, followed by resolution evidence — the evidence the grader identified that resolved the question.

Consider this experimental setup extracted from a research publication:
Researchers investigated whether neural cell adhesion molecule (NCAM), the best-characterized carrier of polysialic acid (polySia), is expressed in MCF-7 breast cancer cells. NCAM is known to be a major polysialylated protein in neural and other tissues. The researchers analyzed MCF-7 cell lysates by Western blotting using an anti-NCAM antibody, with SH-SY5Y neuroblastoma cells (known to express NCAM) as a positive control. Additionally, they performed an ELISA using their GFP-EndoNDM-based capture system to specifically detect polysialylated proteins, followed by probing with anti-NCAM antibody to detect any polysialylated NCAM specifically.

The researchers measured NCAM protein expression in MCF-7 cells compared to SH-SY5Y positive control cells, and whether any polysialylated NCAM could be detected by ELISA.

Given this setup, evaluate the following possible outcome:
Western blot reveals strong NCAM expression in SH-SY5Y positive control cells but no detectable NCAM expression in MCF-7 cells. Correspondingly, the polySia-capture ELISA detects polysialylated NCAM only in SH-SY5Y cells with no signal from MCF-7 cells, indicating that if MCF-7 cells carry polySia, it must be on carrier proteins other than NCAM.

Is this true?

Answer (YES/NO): YES